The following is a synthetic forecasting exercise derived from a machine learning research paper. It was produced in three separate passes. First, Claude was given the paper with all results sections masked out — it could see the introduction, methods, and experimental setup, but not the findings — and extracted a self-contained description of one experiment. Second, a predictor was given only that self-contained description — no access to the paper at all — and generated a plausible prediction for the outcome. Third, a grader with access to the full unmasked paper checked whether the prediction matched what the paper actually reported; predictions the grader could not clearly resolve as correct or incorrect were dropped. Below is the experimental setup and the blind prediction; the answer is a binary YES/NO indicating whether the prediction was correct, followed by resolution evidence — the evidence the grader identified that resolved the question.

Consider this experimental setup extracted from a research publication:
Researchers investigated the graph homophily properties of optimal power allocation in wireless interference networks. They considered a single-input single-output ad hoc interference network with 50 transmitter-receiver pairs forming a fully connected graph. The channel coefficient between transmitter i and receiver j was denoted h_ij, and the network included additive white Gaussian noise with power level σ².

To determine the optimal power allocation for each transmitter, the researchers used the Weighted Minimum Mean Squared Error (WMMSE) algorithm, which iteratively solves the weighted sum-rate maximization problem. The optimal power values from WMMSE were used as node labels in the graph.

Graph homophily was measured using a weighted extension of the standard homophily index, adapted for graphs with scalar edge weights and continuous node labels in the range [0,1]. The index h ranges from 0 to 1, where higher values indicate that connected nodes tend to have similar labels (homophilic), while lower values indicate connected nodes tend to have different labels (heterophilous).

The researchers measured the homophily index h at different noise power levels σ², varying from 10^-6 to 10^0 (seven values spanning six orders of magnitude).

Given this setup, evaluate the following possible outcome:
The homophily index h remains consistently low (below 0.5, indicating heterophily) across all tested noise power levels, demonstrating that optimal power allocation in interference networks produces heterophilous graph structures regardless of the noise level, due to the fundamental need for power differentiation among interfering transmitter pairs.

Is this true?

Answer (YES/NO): NO